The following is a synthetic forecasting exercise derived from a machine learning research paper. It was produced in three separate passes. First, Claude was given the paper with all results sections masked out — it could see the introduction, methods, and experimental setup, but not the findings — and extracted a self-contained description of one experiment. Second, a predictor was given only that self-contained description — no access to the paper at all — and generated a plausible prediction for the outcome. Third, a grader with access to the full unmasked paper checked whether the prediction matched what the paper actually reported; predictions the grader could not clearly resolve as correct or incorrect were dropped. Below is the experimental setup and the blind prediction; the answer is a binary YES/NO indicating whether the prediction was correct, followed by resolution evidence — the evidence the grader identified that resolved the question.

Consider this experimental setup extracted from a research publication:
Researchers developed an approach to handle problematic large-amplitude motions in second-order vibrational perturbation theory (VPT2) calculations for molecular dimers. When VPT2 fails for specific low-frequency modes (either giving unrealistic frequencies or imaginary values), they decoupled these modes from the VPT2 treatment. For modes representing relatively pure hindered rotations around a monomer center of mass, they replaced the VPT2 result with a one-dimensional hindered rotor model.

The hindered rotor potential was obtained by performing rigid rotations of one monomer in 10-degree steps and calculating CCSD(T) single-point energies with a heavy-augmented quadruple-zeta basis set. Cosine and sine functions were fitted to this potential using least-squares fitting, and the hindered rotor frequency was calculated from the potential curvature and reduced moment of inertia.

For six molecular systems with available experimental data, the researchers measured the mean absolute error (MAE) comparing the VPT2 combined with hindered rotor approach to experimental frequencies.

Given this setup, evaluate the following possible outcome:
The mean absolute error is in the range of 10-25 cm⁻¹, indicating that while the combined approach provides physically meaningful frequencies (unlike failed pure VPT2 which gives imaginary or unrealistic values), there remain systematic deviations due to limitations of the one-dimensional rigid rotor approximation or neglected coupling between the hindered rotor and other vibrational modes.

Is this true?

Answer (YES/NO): NO